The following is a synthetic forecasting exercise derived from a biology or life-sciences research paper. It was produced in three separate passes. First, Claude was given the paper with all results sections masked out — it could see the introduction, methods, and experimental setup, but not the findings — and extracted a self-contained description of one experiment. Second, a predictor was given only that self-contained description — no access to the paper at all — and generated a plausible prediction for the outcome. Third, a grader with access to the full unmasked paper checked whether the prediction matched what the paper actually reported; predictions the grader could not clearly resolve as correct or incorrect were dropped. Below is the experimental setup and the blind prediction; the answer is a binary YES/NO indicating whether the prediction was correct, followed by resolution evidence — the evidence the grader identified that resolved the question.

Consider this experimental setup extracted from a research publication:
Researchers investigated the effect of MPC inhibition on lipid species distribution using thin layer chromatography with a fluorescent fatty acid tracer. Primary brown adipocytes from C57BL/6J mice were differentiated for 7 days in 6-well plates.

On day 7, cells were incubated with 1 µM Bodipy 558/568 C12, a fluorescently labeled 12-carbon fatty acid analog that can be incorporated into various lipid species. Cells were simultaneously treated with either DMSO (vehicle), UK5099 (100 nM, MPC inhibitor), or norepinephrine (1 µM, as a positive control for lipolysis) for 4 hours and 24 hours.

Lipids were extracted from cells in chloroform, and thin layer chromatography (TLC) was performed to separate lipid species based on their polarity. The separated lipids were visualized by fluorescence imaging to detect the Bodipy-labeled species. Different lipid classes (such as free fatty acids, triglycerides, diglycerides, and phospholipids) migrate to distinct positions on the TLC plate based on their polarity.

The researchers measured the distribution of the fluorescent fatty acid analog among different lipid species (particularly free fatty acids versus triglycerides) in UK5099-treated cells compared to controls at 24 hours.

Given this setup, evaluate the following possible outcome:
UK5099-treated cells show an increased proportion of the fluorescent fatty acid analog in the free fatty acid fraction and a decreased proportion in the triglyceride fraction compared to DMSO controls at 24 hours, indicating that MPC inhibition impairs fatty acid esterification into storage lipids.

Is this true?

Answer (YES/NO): NO